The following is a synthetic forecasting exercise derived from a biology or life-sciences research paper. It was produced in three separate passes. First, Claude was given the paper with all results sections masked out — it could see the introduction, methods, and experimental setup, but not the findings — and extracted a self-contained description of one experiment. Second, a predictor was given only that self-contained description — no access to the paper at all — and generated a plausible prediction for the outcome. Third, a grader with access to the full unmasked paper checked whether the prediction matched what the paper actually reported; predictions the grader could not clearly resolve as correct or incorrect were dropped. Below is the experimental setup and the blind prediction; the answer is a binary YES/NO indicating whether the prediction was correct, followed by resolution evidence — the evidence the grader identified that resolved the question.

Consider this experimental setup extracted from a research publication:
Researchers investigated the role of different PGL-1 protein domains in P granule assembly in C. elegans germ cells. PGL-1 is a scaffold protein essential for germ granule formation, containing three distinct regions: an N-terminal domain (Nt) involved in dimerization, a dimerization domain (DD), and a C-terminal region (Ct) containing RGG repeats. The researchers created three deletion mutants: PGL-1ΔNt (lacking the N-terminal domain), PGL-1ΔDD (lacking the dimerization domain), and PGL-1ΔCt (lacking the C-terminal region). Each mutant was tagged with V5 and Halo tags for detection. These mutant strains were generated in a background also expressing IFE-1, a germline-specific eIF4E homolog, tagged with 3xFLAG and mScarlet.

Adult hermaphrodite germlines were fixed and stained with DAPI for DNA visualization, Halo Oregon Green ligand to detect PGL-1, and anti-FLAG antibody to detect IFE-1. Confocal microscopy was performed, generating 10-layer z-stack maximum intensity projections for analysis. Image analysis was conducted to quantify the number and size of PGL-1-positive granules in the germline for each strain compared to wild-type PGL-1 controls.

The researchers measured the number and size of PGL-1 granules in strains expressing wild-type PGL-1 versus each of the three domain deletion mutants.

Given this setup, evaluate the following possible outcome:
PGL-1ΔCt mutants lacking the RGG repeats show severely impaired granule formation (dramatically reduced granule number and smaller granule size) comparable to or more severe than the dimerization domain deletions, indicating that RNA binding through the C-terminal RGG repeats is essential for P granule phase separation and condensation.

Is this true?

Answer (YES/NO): NO